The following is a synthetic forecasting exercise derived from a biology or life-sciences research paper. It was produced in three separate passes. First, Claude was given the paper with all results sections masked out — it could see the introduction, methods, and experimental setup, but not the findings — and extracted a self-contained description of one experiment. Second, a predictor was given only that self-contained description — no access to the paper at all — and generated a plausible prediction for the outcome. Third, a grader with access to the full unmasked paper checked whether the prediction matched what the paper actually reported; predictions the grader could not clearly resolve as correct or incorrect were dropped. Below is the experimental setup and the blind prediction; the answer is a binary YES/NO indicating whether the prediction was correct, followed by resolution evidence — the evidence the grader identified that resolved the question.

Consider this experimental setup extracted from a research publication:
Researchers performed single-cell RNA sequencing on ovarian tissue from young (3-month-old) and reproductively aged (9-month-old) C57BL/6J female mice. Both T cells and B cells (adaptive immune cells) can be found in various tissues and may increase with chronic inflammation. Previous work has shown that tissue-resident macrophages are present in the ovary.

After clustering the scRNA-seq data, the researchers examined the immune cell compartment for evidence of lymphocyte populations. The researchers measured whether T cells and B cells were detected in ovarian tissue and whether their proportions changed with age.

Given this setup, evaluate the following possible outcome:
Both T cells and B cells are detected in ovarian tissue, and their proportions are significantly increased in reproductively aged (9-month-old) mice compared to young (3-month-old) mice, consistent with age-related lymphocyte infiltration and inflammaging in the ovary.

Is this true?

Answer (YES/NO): YES